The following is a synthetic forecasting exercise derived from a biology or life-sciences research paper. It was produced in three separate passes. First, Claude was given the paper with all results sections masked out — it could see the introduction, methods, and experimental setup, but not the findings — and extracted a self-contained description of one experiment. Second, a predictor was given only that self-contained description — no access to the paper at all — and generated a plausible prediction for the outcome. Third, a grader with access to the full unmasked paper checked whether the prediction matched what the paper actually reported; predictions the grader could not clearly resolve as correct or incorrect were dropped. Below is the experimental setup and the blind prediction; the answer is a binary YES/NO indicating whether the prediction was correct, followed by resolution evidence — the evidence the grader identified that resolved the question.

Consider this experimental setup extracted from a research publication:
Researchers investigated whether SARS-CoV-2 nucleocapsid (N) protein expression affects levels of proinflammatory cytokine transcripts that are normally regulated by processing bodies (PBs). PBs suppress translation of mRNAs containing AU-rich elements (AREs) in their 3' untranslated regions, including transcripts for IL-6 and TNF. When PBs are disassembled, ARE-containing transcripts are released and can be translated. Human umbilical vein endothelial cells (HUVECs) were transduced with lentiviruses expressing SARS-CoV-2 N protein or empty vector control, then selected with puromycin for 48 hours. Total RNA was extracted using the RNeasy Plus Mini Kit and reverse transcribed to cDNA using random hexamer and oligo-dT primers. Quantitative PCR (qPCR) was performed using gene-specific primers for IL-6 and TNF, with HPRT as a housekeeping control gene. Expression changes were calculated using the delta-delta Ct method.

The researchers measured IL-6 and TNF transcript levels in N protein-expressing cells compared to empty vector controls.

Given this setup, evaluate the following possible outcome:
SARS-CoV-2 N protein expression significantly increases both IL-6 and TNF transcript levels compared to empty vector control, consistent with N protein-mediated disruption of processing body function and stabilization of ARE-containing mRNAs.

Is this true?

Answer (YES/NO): NO